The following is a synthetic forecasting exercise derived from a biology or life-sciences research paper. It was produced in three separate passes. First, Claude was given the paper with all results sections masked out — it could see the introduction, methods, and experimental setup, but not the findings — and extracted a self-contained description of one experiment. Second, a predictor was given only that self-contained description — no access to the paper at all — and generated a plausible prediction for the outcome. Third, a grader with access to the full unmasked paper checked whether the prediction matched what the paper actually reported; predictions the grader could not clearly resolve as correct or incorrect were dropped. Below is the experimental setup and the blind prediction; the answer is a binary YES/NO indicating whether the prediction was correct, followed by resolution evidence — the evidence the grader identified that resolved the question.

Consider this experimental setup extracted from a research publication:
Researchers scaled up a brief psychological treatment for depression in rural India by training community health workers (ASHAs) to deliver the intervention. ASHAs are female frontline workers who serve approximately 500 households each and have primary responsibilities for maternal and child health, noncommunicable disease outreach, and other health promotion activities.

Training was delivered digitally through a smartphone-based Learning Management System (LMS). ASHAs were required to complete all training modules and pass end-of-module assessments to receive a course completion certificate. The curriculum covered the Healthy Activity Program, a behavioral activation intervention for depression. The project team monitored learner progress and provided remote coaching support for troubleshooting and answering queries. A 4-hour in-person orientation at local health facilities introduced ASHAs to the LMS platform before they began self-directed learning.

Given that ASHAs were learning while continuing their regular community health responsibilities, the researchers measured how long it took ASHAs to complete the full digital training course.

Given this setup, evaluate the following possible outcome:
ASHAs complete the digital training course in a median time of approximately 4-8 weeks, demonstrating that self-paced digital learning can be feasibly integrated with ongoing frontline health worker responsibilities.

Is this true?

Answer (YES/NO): NO